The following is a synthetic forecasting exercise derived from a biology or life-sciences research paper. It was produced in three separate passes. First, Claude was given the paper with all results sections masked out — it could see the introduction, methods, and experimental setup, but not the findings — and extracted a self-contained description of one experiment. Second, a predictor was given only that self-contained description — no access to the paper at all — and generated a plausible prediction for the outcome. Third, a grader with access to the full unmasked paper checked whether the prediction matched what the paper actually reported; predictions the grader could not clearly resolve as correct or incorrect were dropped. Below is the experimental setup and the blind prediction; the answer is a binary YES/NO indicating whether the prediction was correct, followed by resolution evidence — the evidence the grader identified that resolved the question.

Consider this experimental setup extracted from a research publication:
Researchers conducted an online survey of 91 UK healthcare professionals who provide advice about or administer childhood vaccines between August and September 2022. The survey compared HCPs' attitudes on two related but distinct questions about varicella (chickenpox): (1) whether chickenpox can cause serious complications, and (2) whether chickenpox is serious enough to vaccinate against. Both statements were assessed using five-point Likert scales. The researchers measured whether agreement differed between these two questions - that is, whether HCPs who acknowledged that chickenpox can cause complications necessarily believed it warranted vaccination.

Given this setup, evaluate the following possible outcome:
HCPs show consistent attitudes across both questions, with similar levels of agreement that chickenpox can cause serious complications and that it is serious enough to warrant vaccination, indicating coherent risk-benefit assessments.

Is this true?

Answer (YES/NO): NO